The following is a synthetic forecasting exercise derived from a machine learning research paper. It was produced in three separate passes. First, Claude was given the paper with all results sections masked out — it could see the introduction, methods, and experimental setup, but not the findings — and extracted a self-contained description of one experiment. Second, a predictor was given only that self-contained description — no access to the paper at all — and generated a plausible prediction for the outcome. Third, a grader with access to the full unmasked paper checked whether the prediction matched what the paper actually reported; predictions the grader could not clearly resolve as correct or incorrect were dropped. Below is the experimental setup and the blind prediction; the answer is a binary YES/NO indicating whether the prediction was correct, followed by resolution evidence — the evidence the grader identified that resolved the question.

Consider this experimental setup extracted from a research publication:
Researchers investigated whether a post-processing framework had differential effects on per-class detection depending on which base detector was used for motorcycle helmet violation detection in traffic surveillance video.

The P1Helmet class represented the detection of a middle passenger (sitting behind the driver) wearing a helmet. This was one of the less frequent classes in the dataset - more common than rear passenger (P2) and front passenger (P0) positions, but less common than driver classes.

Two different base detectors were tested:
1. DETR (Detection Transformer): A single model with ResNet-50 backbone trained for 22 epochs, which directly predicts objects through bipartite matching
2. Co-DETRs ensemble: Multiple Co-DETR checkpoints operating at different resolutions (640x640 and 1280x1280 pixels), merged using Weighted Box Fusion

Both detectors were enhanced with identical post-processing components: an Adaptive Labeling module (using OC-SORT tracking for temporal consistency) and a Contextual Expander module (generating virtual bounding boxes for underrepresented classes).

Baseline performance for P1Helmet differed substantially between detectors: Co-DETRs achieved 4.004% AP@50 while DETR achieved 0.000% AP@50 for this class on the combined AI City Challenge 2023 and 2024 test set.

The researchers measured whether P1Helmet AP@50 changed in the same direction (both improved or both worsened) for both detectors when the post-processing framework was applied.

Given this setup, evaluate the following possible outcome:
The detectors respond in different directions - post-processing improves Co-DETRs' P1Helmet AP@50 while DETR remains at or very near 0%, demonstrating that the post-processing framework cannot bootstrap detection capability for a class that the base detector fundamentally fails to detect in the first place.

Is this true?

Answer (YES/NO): NO